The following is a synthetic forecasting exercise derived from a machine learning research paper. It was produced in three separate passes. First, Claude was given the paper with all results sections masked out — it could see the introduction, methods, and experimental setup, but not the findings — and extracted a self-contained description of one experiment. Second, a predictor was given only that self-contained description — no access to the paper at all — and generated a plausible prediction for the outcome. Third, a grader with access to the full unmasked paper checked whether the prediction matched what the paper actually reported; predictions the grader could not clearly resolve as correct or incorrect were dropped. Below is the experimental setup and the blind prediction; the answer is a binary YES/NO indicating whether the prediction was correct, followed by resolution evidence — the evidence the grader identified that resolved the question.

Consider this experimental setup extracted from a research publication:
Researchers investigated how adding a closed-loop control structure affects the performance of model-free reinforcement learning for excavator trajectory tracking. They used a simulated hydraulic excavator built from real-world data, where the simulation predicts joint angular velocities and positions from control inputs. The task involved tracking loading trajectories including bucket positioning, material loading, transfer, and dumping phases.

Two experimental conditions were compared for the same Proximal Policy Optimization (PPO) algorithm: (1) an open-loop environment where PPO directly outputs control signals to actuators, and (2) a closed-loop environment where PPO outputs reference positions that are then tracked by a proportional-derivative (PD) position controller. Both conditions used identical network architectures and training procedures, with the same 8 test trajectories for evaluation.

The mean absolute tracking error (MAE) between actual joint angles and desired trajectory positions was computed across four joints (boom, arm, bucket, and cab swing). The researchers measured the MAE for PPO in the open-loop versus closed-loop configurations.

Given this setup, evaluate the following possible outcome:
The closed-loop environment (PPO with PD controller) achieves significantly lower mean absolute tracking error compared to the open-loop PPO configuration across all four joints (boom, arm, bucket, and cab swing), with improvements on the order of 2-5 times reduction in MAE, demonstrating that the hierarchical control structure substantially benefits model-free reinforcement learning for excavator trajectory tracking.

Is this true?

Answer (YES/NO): NO